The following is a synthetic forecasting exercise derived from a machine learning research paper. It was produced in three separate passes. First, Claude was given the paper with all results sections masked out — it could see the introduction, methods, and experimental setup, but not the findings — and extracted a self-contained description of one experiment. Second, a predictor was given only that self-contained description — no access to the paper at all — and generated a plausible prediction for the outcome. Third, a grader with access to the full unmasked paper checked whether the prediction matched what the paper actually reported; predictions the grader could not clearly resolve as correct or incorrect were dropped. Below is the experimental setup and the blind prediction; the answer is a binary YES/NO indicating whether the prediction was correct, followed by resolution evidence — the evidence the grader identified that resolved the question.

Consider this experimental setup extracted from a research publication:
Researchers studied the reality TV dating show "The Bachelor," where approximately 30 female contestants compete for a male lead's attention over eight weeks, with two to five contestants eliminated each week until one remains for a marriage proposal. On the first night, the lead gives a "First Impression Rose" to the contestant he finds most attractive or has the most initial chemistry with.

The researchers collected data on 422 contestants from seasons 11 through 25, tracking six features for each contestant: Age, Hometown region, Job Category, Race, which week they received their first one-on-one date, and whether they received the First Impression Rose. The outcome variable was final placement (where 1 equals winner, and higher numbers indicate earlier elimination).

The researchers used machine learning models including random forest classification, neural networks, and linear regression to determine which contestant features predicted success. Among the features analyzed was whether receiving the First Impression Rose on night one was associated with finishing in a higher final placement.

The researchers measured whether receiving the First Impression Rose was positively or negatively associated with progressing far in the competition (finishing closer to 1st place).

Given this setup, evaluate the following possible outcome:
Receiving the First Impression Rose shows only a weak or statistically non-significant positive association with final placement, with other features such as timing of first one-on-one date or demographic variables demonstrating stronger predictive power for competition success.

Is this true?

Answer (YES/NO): NO